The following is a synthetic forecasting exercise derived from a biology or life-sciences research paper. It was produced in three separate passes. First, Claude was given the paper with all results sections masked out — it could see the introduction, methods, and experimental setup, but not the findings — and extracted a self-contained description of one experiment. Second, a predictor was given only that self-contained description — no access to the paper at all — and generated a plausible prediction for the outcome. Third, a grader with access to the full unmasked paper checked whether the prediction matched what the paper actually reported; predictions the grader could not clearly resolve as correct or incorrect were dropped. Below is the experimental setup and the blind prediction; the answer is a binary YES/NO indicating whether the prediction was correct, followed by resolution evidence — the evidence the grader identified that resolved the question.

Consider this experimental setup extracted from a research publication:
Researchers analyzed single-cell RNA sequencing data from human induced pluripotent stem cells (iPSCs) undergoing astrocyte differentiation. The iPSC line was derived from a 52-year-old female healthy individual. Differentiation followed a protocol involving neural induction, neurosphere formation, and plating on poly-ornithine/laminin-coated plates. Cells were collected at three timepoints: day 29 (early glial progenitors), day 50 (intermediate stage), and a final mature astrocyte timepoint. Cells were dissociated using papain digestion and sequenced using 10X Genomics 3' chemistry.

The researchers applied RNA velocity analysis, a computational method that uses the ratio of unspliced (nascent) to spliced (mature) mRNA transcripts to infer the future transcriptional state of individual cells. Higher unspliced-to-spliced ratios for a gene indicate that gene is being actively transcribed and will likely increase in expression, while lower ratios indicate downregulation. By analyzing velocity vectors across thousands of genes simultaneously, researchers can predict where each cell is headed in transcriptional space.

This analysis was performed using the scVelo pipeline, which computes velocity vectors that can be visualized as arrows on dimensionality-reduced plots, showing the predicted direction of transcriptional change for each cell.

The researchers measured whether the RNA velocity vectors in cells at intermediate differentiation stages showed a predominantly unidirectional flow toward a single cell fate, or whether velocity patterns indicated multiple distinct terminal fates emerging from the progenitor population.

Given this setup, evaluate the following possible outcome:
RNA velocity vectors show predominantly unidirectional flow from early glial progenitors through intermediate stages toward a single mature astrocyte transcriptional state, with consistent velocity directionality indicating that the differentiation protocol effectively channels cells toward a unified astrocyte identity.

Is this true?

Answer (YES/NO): NO